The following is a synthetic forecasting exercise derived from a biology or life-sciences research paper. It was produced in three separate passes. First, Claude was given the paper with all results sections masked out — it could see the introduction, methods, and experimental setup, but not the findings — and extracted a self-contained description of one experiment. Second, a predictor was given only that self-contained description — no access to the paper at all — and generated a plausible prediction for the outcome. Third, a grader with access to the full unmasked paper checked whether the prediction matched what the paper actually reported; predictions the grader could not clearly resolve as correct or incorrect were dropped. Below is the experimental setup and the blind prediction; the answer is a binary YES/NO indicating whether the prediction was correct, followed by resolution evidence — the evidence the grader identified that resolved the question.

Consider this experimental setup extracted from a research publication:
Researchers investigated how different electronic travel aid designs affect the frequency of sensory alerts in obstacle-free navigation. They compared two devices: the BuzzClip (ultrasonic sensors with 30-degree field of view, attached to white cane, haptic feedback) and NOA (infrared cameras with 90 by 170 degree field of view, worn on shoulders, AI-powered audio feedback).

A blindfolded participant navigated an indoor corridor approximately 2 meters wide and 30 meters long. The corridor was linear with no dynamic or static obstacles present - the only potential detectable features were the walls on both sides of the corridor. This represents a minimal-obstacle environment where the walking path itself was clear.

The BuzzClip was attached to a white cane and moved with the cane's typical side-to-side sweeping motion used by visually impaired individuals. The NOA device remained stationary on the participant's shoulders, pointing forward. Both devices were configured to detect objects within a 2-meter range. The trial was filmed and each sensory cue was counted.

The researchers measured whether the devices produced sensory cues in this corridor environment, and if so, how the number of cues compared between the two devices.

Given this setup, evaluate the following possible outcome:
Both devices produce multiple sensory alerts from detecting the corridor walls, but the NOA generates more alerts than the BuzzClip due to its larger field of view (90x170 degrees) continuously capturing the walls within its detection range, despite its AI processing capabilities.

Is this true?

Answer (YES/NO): NO